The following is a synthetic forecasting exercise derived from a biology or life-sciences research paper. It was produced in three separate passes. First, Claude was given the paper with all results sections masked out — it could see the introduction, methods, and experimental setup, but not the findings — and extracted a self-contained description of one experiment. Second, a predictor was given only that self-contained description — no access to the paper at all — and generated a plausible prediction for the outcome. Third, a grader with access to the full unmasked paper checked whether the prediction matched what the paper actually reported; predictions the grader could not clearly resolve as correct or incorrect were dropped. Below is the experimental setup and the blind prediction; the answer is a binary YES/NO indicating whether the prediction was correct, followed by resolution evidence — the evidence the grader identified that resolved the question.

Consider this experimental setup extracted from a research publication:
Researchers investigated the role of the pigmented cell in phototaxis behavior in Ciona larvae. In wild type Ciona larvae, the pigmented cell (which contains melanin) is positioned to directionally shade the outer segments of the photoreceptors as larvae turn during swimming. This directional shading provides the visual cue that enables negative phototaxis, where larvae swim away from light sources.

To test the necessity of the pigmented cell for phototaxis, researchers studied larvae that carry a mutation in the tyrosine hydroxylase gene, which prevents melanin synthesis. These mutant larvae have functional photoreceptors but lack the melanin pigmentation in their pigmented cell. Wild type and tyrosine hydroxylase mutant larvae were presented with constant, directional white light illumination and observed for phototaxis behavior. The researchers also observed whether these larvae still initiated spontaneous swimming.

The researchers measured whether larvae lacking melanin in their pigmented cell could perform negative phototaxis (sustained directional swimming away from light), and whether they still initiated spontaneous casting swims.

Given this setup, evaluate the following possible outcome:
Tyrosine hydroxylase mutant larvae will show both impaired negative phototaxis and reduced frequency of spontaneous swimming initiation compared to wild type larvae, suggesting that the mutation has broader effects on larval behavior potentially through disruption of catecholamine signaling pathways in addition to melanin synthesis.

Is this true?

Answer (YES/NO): NO